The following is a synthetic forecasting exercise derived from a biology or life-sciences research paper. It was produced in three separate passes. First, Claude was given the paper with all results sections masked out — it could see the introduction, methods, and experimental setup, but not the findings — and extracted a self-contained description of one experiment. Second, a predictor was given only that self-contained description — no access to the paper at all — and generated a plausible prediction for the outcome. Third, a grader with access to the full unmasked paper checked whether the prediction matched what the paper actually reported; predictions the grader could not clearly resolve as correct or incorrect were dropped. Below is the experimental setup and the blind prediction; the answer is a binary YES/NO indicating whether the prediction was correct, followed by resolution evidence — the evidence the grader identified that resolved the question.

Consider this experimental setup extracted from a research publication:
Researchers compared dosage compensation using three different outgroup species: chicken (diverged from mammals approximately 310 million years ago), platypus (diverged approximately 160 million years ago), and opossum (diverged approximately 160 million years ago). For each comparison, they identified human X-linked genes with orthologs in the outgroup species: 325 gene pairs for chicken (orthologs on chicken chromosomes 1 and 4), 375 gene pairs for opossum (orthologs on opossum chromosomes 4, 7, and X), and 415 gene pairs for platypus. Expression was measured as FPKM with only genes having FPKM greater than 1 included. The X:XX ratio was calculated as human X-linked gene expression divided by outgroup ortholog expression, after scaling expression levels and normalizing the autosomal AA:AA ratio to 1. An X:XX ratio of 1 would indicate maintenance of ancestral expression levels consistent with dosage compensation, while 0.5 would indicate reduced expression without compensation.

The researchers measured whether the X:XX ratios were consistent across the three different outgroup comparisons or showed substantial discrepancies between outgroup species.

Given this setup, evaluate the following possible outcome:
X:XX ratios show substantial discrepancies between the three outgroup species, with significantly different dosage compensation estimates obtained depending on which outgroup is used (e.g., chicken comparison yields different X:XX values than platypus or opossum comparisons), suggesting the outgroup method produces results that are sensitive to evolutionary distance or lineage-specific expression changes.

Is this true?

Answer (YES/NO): YES